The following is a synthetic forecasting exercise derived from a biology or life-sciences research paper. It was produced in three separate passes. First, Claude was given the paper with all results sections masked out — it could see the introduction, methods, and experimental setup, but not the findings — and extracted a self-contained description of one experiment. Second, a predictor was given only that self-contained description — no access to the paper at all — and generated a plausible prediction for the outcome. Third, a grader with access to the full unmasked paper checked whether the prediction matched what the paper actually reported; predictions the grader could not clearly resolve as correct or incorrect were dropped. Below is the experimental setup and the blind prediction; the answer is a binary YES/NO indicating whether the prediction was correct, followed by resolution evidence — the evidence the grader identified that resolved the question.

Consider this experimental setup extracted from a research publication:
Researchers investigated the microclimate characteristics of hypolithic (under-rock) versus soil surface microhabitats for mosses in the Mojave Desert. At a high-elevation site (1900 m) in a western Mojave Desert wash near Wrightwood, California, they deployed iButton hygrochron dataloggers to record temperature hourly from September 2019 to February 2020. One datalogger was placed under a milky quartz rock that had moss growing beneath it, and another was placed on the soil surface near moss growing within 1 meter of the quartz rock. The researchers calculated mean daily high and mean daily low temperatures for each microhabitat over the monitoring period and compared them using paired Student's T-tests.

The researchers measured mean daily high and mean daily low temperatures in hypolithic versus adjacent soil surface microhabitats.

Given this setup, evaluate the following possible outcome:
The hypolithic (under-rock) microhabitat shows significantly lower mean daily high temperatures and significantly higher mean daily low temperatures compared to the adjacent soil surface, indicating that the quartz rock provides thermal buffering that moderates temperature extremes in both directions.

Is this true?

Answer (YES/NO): YES